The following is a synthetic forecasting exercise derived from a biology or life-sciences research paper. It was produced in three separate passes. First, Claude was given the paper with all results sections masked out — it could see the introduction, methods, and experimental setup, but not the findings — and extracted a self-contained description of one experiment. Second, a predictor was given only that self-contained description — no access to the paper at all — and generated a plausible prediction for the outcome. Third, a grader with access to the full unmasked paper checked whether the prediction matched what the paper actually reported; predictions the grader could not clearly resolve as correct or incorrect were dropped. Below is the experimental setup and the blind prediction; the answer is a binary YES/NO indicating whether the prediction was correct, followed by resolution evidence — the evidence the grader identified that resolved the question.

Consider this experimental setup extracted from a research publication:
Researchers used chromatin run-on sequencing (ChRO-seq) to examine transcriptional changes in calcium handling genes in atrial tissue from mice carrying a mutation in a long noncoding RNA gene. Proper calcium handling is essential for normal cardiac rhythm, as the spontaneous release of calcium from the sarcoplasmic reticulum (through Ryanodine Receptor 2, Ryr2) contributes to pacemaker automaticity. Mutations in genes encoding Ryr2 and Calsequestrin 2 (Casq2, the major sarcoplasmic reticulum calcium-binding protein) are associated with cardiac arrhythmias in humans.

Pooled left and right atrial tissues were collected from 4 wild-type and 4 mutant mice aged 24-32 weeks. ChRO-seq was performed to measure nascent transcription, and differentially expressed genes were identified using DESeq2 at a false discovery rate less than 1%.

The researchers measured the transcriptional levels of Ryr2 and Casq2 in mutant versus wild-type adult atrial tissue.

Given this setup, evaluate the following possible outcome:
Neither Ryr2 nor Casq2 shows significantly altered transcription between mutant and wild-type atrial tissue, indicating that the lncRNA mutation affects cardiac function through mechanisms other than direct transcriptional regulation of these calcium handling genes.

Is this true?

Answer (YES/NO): NO